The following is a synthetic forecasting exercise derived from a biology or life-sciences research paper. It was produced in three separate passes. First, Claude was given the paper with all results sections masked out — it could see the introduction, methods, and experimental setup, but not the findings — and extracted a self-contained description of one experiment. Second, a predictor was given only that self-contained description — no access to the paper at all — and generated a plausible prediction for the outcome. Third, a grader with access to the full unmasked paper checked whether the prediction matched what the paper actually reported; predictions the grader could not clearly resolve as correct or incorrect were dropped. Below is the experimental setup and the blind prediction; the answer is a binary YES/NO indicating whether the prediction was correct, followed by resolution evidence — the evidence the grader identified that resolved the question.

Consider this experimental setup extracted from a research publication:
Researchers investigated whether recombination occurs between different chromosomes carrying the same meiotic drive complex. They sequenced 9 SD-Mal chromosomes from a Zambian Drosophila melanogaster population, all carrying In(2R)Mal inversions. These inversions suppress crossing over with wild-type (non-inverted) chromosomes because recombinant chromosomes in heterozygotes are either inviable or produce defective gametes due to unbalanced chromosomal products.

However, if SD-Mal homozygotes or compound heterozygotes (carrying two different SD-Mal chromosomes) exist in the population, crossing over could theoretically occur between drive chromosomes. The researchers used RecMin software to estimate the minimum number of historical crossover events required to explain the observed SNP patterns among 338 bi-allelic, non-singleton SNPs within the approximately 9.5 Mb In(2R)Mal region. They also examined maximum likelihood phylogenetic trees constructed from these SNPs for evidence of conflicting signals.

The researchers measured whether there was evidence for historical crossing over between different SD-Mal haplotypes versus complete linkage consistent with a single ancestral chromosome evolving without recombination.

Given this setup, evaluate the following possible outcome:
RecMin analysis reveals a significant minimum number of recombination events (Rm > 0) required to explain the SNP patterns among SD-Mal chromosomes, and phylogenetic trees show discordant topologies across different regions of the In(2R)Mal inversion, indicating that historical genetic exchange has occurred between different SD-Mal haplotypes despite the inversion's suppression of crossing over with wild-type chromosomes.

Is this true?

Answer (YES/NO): YES